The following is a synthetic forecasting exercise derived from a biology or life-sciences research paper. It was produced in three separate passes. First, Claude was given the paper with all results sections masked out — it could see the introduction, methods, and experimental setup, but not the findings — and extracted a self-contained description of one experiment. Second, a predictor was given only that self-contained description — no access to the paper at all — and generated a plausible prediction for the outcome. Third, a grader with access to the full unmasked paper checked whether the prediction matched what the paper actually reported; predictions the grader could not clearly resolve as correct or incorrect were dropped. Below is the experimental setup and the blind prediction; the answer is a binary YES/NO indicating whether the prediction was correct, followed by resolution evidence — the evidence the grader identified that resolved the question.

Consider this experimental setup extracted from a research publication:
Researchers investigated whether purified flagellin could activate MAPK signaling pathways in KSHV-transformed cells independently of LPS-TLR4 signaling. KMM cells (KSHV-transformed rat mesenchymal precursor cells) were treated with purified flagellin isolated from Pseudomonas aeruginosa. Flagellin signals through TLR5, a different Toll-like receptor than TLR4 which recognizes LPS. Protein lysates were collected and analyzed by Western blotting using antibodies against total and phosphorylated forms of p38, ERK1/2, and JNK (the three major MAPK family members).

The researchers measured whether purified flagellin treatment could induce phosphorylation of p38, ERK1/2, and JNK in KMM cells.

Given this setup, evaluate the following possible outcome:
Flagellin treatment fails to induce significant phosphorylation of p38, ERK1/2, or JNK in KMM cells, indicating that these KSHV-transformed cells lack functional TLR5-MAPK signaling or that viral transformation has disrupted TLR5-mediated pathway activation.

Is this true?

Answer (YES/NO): NO